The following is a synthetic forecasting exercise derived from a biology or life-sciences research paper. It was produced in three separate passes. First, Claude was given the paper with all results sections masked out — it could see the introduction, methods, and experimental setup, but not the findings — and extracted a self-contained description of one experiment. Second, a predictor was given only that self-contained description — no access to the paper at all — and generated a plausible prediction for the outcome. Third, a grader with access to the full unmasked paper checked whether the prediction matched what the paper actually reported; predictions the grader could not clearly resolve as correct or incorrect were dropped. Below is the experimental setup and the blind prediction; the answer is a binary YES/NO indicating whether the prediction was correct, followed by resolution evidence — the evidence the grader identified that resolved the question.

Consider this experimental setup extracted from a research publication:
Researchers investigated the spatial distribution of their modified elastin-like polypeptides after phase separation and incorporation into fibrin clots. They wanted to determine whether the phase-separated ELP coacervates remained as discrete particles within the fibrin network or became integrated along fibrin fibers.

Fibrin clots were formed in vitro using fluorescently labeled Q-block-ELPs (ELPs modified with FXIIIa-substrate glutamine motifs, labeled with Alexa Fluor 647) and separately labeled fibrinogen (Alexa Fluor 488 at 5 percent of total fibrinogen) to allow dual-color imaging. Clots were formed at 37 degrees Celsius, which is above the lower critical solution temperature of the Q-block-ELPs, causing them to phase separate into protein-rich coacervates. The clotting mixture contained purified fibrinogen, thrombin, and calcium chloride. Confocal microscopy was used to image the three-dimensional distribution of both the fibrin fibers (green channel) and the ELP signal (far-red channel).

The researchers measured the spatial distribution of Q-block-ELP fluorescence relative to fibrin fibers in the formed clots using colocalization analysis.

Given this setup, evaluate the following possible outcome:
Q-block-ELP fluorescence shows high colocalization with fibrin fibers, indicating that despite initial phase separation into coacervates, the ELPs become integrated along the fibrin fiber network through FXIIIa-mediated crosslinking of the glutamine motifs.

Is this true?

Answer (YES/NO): YES